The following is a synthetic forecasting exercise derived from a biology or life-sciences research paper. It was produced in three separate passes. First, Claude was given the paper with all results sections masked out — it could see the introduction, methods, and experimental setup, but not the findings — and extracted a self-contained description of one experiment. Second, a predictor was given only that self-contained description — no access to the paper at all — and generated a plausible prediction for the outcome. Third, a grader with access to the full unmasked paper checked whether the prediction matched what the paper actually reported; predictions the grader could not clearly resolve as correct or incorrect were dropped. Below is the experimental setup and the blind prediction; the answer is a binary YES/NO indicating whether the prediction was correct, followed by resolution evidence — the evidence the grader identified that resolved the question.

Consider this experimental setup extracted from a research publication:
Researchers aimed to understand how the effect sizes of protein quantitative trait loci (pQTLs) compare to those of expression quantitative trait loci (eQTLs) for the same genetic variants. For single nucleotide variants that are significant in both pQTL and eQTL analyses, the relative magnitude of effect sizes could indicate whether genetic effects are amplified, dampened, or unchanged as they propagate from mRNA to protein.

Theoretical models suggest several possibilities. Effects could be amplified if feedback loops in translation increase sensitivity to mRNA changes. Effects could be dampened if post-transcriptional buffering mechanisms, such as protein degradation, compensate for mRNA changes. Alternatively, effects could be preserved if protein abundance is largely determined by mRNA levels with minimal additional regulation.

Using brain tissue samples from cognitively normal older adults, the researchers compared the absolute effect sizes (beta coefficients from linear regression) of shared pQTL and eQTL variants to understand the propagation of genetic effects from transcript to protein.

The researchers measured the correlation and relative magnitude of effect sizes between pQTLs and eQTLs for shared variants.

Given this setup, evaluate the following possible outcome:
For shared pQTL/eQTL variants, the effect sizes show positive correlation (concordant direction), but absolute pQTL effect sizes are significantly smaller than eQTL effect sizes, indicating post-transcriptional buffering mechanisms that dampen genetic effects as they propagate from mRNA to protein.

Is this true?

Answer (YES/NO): NO